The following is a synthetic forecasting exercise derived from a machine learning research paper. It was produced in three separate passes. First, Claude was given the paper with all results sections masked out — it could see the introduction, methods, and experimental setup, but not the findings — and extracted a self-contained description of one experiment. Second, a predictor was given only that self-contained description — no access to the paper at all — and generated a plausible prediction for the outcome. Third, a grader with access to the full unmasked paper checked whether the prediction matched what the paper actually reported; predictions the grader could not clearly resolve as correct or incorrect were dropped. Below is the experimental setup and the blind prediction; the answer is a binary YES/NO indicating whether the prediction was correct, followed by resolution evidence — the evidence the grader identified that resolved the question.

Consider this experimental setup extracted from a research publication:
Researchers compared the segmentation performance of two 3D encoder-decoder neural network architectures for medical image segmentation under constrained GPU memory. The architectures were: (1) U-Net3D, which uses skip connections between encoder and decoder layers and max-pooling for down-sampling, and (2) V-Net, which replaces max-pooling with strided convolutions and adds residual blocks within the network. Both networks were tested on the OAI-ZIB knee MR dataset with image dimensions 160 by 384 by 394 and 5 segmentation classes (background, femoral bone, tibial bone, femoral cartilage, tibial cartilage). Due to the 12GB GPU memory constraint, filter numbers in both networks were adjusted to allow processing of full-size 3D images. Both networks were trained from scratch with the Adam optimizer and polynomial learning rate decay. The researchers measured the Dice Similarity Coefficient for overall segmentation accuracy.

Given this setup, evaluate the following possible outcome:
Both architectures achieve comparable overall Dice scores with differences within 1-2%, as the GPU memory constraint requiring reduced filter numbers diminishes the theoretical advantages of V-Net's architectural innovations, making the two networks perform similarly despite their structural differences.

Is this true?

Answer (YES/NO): NO